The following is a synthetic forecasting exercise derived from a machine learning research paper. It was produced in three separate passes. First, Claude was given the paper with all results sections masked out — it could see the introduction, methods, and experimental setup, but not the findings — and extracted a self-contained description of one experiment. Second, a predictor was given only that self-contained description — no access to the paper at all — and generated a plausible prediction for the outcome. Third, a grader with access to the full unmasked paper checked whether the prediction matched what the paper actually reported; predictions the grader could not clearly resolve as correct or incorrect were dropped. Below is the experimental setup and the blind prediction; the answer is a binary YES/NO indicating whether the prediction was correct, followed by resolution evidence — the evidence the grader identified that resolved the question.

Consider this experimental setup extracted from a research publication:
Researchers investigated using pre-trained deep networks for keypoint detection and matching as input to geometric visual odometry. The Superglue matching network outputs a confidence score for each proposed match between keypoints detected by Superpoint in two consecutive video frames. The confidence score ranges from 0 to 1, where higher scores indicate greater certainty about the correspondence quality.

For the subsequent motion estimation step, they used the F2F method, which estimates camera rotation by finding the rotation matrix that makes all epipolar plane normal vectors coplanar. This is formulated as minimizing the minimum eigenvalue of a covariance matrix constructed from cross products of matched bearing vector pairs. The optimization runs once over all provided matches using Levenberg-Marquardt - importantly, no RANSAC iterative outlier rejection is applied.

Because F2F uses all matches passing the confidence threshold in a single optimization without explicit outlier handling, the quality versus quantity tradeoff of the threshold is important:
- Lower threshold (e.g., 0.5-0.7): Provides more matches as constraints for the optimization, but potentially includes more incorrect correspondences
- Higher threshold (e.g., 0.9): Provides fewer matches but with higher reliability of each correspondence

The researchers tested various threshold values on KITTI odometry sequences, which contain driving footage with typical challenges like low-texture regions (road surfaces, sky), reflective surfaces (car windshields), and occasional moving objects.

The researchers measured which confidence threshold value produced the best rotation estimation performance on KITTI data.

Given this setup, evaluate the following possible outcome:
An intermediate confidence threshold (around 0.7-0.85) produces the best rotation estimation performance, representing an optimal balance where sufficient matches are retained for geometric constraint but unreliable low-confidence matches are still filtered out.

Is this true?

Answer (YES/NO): NO